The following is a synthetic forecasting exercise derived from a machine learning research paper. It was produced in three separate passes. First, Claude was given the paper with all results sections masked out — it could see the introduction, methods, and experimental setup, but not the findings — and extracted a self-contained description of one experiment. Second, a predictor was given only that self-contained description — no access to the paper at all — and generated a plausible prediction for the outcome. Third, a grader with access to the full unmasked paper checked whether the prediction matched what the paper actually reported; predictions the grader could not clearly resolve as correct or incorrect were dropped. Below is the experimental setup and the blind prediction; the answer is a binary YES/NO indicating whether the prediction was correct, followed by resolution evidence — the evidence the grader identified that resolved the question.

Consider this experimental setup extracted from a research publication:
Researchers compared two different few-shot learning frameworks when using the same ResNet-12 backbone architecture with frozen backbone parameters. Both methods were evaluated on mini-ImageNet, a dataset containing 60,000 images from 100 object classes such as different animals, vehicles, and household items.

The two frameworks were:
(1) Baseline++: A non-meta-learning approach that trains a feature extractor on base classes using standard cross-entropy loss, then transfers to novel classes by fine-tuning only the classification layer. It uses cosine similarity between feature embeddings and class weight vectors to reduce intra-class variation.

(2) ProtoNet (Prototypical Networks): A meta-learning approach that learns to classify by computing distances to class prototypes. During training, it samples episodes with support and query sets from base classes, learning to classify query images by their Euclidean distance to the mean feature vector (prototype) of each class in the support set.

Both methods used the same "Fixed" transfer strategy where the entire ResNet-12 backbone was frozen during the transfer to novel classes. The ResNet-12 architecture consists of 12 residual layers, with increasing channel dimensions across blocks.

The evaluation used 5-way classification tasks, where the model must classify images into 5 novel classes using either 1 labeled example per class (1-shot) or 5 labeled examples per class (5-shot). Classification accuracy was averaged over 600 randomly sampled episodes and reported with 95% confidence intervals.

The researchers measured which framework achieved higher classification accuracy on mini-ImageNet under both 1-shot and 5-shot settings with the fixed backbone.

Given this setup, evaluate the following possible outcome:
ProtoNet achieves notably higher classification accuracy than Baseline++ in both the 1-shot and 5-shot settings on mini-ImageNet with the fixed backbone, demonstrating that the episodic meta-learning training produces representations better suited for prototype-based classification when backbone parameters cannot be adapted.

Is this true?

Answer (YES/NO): NO